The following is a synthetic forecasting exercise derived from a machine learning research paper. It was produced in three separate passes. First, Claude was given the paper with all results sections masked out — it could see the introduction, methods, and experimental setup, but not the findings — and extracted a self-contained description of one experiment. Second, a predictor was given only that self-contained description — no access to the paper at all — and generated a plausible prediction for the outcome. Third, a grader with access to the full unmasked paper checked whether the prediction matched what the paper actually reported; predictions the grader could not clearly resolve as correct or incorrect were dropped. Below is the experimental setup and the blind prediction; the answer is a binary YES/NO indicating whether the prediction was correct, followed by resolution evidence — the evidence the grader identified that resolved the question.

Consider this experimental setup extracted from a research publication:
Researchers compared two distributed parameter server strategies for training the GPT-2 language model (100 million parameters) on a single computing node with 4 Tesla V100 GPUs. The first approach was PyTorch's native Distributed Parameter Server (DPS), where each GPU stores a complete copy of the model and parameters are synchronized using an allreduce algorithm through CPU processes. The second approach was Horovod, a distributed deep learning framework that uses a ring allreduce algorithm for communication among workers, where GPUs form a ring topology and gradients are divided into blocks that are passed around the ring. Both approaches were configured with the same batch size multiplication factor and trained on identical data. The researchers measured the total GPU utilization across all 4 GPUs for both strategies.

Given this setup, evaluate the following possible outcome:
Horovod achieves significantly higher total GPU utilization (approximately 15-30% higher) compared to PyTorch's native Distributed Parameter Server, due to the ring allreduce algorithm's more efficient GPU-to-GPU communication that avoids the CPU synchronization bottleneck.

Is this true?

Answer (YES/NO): NO